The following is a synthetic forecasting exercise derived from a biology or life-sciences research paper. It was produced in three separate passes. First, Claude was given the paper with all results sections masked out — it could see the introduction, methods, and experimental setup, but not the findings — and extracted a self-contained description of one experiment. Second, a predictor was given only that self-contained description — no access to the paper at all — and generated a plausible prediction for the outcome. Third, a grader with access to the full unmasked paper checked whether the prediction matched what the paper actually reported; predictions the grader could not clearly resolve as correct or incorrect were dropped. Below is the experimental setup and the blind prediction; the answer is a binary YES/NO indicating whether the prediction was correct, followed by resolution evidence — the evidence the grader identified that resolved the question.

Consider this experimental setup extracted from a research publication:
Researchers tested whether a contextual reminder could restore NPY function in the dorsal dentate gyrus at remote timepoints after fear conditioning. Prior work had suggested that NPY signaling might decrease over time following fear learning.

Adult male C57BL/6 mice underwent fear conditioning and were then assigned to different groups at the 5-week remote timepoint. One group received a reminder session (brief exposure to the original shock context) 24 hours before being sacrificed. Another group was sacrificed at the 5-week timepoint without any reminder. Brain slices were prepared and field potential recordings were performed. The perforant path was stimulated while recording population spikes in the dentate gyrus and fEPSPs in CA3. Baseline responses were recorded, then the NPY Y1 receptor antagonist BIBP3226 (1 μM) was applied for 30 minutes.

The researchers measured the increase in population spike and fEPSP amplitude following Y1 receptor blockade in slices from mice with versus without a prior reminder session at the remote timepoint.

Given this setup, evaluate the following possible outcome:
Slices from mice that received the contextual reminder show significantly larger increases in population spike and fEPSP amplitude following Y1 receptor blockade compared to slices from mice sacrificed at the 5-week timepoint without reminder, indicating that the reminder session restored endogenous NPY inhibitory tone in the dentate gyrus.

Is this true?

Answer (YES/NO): NO